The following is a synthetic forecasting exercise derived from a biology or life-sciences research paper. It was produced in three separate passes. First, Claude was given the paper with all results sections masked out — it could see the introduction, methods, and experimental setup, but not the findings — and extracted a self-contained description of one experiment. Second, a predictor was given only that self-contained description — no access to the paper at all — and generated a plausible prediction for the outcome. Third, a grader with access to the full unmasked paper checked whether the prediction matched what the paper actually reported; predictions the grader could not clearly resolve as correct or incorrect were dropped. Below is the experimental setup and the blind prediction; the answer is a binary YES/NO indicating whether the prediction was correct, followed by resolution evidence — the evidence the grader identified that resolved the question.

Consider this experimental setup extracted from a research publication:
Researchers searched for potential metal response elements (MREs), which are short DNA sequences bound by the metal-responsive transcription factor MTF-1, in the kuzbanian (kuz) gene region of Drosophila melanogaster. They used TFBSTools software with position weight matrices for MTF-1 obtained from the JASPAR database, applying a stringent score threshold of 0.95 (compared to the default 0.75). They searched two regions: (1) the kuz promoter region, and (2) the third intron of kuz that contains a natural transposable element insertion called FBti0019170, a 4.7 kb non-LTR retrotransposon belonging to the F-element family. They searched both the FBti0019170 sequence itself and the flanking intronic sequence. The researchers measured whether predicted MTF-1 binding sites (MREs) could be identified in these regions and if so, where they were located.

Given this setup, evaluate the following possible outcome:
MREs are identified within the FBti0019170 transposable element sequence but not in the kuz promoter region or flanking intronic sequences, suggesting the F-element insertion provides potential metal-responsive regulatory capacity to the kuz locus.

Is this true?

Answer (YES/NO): NO